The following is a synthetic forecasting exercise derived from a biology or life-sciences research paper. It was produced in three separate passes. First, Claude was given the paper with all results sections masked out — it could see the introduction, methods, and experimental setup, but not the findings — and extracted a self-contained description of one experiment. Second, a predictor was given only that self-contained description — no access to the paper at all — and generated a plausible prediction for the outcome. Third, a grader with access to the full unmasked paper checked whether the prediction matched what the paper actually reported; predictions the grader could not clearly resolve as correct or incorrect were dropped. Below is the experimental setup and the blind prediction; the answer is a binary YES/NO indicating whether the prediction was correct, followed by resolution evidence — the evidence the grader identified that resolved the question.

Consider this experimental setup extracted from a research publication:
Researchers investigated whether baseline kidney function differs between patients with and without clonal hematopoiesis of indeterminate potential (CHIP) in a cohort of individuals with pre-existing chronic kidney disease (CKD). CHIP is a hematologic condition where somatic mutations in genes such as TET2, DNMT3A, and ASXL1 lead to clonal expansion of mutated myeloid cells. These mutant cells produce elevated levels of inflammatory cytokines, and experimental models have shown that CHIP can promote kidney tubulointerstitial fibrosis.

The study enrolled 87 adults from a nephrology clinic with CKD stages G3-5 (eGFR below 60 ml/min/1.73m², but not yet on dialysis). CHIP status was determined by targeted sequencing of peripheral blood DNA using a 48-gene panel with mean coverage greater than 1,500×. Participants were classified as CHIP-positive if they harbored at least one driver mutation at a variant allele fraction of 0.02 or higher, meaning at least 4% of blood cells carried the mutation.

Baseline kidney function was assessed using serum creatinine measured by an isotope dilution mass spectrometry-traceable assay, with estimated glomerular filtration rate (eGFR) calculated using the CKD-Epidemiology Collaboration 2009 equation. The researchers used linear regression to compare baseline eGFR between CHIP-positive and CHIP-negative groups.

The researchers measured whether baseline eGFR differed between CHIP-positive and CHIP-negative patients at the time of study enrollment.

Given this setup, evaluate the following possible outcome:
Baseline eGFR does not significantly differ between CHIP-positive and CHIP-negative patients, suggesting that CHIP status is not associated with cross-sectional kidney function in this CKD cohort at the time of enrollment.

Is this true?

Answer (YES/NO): NO